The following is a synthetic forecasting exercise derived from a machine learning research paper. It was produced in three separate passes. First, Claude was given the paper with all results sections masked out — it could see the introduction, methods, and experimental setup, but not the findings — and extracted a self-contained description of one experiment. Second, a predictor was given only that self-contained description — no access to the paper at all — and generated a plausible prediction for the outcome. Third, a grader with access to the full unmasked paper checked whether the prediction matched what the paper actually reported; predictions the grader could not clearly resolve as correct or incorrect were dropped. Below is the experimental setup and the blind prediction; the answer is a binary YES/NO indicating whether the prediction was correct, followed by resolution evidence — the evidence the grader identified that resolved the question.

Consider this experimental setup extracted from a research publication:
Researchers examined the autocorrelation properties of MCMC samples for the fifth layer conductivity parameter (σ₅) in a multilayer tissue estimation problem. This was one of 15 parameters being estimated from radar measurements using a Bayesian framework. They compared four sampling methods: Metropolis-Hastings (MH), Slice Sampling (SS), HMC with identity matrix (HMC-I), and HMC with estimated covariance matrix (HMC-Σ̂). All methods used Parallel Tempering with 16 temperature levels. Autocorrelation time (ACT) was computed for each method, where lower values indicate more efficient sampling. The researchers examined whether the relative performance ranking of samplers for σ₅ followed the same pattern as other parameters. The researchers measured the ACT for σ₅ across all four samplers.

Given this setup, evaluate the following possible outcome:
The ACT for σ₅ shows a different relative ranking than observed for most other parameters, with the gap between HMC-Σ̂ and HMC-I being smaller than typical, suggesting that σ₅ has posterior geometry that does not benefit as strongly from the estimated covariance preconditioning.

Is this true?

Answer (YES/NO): NO